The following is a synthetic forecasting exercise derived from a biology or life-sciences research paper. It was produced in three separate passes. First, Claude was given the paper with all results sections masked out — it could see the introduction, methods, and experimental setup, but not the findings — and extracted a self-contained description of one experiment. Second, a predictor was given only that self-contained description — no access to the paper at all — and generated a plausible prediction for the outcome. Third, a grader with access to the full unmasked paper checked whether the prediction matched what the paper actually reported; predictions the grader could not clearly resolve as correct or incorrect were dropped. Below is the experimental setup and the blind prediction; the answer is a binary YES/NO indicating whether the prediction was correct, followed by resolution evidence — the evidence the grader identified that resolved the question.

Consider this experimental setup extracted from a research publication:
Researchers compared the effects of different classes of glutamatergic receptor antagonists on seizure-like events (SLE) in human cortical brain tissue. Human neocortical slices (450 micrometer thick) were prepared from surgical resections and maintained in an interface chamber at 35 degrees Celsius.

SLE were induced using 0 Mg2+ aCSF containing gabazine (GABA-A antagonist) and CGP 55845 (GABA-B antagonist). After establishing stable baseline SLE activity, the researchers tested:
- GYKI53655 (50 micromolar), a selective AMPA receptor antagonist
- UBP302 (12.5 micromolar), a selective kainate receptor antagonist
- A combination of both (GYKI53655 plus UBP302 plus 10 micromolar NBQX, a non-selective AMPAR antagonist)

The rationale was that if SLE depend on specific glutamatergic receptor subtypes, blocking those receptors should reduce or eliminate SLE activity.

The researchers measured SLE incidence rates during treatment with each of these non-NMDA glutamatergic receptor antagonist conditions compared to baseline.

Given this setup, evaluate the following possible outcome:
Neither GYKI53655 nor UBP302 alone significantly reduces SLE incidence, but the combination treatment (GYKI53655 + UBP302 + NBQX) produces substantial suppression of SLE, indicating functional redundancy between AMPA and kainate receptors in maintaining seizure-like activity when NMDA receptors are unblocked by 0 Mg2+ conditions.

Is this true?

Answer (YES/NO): NO